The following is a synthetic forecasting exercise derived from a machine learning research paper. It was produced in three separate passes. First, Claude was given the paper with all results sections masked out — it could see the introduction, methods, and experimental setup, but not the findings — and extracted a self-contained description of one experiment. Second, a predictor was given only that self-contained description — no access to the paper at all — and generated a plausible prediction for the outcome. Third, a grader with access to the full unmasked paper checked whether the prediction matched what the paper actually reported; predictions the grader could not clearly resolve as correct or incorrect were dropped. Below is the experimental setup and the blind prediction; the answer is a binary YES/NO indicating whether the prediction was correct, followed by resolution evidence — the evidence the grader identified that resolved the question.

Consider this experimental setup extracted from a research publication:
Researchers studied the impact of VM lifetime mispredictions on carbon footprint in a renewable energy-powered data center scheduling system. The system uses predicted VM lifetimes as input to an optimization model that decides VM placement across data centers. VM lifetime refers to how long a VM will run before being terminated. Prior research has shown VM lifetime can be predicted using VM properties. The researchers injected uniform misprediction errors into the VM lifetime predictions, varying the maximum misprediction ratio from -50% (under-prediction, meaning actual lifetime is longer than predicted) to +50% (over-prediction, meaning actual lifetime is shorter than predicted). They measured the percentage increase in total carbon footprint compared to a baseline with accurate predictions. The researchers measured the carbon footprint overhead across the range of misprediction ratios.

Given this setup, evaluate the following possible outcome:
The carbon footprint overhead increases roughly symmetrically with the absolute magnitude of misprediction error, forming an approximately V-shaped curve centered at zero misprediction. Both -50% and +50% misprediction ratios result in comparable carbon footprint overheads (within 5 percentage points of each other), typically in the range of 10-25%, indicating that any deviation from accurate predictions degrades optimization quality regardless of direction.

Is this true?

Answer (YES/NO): NO